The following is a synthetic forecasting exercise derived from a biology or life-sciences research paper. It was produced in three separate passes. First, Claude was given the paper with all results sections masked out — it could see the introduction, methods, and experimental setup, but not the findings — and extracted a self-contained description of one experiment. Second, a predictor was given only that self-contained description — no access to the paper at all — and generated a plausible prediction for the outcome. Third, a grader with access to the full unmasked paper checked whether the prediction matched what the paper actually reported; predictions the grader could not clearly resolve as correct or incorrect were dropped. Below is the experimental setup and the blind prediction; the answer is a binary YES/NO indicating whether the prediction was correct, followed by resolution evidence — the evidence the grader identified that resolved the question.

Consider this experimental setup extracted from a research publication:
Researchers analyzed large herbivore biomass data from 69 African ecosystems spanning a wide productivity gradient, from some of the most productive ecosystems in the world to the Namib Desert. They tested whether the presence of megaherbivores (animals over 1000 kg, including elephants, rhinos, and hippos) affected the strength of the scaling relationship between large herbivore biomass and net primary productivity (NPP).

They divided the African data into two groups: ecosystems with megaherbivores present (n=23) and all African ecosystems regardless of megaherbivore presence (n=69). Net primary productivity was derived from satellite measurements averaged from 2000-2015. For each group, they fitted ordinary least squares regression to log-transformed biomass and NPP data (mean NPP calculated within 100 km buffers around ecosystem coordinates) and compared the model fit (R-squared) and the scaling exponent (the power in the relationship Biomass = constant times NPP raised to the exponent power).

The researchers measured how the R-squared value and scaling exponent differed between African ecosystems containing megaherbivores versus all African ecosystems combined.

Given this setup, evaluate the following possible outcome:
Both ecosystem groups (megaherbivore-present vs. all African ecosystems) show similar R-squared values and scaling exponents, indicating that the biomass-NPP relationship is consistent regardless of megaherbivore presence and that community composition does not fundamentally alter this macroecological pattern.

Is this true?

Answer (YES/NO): NO